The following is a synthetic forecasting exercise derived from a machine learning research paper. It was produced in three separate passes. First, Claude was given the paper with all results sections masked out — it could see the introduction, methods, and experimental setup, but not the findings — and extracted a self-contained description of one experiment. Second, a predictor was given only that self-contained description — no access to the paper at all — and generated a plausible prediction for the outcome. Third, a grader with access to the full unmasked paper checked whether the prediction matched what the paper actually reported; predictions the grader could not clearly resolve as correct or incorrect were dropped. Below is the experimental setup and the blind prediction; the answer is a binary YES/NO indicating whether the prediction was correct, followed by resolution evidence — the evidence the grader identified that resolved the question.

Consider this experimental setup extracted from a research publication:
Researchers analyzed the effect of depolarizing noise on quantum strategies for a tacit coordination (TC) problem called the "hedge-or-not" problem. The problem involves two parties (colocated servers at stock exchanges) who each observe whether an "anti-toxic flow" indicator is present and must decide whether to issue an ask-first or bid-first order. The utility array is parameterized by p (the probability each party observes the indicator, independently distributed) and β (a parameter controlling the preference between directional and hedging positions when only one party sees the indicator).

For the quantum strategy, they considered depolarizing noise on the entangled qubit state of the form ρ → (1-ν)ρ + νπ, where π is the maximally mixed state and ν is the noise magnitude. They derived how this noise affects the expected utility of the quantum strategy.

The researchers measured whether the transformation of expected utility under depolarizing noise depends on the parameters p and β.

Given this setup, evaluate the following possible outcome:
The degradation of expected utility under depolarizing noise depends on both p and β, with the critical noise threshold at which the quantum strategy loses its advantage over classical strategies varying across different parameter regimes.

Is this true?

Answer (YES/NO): NO